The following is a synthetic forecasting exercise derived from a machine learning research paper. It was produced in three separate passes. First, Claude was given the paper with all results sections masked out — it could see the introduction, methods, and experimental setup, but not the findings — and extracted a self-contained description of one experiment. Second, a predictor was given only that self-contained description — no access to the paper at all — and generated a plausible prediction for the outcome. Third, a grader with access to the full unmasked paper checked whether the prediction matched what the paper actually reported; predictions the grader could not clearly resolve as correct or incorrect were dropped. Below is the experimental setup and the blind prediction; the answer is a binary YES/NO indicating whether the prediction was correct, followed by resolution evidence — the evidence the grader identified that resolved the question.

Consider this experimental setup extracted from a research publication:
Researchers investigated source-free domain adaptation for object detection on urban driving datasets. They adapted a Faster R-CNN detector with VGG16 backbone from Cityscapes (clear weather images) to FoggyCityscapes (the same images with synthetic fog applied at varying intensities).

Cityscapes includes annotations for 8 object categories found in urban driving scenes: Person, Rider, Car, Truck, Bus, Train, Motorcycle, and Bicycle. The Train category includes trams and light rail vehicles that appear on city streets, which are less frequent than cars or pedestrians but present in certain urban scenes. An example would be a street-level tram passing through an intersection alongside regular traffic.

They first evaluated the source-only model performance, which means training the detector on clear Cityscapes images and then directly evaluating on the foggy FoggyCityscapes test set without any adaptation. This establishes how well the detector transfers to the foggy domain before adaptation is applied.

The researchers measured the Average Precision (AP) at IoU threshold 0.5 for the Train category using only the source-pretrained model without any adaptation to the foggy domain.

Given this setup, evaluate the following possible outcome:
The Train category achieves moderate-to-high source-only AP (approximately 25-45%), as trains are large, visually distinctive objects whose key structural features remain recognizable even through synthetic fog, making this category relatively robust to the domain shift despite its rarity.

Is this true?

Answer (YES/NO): NO